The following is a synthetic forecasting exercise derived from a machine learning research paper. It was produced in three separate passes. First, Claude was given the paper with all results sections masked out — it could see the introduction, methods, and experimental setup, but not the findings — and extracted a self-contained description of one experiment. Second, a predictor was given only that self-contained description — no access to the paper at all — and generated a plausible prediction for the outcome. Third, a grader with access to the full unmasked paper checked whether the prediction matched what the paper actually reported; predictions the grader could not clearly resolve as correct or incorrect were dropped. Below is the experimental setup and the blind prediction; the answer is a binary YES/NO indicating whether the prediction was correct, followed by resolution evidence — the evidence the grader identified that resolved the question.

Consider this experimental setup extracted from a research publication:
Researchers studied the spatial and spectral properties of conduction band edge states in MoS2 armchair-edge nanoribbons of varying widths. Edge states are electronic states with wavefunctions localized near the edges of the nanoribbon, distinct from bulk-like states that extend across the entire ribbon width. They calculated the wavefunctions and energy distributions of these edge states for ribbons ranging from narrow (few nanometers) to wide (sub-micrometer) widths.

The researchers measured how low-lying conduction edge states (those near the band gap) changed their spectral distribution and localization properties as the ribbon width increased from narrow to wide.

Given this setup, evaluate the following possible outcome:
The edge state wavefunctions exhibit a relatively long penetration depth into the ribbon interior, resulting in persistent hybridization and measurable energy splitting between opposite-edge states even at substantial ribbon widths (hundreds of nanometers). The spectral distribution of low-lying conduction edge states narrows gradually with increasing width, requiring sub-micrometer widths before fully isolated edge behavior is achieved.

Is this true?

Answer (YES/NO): NO